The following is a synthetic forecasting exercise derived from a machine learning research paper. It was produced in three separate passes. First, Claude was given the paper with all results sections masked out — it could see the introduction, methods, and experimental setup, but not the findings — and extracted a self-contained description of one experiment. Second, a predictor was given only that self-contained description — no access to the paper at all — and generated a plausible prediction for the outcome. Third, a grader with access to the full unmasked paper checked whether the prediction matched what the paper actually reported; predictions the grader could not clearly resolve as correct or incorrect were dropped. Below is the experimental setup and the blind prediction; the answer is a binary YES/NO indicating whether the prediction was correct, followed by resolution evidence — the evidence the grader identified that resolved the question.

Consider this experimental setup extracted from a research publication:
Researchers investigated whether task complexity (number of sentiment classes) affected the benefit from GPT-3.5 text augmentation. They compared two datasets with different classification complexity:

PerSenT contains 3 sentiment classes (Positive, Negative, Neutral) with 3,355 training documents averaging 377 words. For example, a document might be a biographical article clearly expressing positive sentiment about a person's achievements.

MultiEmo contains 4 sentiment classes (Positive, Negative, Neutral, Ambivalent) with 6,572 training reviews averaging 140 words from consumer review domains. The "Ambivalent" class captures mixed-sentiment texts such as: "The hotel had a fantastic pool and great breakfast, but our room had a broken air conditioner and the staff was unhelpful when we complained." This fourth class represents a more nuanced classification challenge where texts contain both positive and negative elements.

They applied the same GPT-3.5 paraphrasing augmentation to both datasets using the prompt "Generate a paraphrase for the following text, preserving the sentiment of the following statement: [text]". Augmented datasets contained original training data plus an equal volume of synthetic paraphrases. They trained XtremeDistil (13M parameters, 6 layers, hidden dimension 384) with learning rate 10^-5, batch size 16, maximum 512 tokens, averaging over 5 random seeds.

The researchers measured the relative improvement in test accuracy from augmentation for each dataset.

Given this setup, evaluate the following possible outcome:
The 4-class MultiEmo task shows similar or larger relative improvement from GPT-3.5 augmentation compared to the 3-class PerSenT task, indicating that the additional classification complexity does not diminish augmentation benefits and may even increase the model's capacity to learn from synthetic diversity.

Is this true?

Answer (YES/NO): YES